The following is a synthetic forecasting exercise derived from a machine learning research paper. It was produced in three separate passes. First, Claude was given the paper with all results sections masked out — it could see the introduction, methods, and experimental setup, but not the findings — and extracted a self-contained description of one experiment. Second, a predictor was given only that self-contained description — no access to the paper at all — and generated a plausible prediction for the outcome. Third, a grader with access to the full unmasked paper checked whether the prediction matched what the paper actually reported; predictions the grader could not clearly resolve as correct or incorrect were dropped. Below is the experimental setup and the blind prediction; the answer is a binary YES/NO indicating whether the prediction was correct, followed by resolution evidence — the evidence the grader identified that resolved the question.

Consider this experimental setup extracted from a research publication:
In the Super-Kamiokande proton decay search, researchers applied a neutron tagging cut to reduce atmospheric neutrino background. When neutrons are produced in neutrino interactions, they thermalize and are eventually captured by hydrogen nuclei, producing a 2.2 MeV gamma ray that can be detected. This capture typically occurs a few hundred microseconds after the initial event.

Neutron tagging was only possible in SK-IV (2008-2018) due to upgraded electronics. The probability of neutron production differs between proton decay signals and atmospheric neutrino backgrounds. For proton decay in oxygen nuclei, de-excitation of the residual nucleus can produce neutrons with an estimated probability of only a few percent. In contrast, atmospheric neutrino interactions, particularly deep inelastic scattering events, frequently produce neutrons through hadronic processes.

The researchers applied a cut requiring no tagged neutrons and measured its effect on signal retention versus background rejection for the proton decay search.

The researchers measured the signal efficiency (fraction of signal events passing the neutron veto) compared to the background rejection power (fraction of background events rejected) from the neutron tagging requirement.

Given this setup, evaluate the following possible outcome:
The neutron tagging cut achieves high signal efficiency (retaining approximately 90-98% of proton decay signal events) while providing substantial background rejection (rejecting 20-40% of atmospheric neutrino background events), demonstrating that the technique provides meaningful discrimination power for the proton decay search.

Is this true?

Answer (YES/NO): NO